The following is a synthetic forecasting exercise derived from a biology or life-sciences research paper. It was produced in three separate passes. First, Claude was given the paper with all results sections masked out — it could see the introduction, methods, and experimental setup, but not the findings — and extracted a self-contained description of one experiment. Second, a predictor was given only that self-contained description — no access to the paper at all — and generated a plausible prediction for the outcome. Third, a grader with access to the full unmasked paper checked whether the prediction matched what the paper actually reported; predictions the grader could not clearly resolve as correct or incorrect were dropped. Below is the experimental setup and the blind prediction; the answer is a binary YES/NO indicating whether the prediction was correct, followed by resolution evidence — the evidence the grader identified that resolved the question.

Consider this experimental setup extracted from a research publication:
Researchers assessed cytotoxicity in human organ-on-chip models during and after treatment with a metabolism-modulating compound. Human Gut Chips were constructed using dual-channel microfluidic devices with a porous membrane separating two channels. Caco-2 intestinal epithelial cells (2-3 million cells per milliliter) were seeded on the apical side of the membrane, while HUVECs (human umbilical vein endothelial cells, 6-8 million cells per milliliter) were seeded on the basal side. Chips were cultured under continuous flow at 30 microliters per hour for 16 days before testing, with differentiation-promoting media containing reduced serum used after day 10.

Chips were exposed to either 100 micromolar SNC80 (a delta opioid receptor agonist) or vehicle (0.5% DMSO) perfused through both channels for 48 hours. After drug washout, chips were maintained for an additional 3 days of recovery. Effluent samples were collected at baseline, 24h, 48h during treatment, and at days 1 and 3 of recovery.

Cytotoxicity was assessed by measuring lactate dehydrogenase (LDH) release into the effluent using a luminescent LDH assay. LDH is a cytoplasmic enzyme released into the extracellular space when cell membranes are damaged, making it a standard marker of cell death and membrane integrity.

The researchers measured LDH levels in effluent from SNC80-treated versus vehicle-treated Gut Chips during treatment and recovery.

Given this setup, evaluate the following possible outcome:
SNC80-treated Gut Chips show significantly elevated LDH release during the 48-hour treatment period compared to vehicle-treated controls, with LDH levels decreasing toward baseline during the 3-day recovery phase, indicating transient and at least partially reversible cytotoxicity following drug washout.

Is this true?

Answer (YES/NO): NO